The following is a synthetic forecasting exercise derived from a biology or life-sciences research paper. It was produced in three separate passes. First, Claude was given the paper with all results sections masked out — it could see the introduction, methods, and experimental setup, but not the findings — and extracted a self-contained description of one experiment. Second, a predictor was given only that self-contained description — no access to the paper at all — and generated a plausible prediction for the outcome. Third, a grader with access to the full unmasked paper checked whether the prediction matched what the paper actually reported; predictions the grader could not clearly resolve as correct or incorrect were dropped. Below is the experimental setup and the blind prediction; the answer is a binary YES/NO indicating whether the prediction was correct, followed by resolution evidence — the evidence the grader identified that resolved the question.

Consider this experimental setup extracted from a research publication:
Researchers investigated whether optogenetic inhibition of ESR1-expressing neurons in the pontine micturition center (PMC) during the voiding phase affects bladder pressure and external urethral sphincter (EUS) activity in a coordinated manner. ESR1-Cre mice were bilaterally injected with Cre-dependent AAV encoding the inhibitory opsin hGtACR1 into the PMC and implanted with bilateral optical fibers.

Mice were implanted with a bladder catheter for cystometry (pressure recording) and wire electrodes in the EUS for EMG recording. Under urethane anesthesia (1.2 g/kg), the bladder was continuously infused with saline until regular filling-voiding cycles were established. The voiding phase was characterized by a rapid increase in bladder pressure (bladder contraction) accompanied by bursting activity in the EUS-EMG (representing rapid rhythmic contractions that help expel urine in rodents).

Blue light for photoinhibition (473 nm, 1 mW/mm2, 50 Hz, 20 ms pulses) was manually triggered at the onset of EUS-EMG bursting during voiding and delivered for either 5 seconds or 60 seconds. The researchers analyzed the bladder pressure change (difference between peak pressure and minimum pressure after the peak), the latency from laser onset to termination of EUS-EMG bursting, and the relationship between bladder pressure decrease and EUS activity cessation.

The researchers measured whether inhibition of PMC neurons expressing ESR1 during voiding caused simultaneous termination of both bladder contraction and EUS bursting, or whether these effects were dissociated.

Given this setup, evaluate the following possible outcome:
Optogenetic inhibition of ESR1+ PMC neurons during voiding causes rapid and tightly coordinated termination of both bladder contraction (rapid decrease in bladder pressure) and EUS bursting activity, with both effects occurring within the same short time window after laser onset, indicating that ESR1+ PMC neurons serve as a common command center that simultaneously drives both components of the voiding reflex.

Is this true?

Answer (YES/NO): NO